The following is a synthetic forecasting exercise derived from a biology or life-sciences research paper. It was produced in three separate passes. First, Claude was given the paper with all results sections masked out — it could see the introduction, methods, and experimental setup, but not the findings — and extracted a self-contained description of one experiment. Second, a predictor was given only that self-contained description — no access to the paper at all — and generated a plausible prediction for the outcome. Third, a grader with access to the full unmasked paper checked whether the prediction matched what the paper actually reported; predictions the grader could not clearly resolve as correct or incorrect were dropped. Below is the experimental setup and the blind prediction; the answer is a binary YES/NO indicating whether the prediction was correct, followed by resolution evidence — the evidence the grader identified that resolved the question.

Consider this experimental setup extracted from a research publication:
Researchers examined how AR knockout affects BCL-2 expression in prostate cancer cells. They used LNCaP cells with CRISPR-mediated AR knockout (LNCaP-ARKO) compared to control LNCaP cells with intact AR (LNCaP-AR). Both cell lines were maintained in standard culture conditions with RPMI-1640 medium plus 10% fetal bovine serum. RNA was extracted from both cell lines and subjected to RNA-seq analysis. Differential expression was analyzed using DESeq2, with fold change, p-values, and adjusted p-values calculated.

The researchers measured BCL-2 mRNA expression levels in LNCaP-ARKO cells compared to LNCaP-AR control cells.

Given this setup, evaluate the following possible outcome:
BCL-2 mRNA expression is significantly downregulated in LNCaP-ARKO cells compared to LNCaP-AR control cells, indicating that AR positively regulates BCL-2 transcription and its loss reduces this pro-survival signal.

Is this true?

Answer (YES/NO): NO